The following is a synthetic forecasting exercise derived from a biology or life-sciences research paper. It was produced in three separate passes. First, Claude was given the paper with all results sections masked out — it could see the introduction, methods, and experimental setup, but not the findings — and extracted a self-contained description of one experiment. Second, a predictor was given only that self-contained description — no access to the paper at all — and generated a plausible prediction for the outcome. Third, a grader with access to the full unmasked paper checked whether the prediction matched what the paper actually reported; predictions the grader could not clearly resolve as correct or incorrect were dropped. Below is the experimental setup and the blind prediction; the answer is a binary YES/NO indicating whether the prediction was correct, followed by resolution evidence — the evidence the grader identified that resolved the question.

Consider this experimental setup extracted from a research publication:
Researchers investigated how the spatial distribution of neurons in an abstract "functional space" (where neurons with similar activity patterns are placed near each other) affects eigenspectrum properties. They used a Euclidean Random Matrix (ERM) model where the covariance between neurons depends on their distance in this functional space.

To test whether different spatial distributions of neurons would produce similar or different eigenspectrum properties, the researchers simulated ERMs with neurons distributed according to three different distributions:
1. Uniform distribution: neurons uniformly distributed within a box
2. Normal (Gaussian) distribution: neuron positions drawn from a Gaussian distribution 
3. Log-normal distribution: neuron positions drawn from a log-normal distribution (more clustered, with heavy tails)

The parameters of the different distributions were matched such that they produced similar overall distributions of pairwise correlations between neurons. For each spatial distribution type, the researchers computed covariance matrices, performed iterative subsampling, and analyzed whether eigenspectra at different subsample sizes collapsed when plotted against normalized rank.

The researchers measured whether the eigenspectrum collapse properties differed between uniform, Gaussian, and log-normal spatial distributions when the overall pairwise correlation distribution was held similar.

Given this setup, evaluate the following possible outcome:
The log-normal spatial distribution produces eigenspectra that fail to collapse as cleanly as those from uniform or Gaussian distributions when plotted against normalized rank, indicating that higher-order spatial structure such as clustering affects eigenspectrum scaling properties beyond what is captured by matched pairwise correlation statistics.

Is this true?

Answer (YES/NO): NO